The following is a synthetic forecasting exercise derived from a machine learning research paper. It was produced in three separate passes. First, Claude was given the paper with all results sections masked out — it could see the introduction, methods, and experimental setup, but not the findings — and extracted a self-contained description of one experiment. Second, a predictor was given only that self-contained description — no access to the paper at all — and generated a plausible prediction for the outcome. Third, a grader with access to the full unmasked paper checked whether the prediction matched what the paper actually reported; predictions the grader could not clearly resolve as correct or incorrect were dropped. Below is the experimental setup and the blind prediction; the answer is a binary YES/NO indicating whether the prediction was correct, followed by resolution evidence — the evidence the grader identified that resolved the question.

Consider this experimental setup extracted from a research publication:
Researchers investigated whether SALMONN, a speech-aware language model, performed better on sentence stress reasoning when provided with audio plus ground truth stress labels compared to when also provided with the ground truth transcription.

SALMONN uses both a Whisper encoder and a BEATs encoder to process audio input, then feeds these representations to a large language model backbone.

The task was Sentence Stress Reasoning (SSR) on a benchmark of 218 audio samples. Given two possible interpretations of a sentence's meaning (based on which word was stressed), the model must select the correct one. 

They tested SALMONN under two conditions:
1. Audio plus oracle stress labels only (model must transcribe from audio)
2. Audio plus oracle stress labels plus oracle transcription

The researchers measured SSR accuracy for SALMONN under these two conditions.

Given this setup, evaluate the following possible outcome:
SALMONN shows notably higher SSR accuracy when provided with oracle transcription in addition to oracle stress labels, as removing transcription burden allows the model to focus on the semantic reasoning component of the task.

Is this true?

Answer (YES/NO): NO